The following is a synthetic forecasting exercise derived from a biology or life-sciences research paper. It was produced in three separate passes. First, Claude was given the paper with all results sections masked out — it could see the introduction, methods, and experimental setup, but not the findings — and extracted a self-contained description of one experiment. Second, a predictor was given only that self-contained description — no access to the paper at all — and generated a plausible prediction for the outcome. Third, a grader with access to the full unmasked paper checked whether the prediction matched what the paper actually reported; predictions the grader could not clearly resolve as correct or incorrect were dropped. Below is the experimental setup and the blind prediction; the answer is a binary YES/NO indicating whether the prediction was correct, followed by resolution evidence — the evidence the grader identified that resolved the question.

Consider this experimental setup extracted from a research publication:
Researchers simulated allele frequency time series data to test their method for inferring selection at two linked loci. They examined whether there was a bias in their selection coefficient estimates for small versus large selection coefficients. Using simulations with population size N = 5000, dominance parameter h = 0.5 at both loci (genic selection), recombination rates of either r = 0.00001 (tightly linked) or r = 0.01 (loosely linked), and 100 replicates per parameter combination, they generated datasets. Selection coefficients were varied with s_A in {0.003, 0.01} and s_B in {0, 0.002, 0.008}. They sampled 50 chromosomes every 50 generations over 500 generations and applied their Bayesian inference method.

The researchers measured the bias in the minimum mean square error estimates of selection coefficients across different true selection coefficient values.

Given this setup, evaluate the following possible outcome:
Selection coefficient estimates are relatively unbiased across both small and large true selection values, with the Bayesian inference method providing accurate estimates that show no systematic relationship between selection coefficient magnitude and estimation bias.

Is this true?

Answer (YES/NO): NO